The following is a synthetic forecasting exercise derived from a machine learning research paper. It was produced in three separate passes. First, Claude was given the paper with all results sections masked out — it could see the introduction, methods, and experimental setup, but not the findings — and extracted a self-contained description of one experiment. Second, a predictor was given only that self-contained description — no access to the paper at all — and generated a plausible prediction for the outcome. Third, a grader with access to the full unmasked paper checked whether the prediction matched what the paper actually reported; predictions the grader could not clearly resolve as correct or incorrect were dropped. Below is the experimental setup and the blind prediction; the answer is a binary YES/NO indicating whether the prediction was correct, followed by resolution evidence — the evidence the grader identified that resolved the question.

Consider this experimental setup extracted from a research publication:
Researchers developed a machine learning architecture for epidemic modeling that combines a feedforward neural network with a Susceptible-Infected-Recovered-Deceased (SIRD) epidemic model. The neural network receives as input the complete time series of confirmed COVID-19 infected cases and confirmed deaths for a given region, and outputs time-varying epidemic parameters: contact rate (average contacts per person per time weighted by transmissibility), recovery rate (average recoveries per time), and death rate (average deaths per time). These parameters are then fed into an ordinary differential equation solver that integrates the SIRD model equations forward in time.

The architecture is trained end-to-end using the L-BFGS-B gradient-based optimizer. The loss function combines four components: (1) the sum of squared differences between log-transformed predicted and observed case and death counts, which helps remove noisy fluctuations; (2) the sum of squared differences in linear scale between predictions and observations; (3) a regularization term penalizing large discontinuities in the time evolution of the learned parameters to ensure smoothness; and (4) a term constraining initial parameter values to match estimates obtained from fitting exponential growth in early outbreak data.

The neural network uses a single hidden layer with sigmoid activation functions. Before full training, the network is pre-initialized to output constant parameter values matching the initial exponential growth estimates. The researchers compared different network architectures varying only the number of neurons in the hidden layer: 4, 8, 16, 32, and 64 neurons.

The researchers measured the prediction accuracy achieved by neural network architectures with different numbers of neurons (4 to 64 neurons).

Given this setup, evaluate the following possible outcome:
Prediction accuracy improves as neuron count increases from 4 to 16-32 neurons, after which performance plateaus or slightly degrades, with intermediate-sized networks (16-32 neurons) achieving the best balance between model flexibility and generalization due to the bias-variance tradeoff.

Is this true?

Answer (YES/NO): NO